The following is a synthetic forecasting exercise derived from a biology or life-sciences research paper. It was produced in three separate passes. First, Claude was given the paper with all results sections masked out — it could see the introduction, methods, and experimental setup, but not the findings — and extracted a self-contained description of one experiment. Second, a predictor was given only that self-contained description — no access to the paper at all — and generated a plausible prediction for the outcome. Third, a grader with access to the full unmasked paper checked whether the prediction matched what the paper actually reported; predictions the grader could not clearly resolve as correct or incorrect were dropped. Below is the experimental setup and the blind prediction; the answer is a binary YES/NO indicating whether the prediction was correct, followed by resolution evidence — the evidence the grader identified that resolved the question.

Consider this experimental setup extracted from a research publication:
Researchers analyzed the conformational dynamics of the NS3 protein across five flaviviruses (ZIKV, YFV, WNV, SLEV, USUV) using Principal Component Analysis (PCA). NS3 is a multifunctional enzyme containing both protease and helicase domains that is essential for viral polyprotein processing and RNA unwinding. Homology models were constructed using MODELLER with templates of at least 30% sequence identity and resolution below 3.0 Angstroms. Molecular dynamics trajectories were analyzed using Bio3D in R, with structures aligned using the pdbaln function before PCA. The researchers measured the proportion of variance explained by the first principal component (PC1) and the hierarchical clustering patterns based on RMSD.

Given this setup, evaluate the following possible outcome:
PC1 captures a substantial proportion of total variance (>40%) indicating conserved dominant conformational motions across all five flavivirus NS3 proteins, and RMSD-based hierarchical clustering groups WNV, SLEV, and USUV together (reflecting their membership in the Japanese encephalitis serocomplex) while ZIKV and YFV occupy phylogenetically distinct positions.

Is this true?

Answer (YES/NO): NO